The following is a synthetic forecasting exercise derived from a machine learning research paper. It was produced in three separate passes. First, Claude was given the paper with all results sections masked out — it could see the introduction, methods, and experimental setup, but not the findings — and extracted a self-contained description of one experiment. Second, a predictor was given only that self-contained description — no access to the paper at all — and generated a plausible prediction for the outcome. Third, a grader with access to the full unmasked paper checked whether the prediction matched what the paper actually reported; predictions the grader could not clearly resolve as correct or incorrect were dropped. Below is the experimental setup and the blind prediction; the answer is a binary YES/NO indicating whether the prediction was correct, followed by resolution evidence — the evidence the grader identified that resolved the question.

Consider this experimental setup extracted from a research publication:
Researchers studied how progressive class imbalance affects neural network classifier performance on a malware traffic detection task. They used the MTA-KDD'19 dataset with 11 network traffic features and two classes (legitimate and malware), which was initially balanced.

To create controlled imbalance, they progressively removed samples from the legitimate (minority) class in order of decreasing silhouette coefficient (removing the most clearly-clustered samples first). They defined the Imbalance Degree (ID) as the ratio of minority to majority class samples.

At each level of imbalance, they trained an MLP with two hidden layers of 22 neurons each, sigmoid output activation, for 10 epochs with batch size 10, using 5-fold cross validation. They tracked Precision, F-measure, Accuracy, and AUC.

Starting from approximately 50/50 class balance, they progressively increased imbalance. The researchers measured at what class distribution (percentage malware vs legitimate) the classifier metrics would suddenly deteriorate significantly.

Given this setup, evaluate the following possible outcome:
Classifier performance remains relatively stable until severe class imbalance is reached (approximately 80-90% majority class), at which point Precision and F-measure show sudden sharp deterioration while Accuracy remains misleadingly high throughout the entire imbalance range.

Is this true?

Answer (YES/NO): NO